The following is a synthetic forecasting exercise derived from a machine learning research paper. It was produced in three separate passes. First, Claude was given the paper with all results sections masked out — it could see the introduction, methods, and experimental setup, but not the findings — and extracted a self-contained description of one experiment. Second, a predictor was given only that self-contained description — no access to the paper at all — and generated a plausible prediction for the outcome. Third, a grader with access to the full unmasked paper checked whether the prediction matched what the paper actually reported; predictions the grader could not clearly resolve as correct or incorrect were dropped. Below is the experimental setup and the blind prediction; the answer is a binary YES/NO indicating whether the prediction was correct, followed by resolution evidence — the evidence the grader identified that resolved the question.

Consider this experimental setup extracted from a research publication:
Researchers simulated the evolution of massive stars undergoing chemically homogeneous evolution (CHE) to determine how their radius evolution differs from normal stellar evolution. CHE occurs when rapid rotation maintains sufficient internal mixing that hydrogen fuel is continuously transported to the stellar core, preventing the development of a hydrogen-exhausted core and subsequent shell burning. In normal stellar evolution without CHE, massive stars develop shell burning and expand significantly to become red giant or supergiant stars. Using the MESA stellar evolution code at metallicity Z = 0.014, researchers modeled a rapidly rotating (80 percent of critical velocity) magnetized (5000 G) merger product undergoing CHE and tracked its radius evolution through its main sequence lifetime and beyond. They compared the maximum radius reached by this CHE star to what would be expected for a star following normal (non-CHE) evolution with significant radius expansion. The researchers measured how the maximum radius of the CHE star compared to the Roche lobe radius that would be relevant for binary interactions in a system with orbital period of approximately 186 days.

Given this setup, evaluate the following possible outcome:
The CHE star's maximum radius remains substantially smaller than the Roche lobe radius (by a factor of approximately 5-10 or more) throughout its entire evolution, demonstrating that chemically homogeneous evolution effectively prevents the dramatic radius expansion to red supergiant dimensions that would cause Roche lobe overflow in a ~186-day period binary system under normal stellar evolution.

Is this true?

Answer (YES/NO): NO